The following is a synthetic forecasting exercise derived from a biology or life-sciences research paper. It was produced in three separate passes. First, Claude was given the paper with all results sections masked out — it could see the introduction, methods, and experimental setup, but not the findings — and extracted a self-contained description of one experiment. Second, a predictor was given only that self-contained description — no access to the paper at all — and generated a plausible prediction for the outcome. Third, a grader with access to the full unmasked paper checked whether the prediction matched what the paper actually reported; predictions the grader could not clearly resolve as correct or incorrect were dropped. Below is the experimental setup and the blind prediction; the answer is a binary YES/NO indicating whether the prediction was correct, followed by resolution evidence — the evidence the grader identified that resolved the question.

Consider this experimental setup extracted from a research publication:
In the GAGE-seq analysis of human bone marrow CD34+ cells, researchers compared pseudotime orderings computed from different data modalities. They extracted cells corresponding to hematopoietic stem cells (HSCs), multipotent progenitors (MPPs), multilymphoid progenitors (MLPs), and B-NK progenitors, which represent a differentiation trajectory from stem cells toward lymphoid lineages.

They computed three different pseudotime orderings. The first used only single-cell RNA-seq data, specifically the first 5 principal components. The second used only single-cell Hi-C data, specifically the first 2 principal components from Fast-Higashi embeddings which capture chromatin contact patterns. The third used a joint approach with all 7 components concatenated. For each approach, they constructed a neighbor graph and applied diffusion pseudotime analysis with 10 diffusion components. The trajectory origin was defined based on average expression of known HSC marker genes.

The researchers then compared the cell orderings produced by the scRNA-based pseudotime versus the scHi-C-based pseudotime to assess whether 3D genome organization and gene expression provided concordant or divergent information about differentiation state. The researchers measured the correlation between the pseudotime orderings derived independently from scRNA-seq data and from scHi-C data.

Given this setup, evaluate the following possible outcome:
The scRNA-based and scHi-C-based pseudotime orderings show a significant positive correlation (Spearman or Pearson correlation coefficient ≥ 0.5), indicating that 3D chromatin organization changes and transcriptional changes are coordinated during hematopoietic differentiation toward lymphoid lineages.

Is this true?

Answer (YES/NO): YES